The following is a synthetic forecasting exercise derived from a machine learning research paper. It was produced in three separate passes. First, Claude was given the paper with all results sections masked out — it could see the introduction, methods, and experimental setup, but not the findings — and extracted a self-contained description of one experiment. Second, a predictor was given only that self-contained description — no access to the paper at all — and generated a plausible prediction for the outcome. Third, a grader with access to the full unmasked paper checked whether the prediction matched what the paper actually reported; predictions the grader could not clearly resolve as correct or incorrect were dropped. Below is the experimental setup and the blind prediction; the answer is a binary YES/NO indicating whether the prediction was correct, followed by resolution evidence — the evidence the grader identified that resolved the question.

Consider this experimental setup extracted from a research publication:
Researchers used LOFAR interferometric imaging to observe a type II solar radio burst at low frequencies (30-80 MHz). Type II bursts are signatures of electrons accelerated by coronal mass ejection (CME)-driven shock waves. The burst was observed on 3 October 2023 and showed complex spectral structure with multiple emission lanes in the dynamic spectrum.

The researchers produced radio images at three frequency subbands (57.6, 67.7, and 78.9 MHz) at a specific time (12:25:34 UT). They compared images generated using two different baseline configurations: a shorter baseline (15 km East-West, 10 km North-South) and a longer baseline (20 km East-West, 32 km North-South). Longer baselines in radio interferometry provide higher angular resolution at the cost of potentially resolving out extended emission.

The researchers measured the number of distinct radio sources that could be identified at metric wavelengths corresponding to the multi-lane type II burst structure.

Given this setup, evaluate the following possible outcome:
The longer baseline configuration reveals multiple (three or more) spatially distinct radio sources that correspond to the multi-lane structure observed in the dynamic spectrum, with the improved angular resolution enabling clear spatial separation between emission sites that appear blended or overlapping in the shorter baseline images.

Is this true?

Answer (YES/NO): YES